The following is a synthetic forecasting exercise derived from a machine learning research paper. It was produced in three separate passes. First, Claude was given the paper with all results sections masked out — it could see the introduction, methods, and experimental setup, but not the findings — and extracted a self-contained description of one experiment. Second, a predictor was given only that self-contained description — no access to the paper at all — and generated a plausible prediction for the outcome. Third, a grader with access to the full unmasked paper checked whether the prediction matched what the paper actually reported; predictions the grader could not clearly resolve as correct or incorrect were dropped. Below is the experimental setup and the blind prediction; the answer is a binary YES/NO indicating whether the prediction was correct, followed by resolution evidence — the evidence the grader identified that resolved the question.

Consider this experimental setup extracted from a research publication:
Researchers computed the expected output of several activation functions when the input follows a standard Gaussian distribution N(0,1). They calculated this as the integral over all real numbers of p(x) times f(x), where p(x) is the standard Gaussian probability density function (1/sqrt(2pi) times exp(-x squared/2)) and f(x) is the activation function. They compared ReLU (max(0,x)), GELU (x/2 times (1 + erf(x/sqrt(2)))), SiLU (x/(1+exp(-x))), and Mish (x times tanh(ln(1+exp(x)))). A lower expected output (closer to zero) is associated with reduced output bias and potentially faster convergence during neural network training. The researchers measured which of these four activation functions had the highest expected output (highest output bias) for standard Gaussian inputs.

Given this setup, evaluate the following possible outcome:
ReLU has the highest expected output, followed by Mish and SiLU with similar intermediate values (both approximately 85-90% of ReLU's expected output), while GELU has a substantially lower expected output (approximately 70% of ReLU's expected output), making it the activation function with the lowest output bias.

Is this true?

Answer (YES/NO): NO